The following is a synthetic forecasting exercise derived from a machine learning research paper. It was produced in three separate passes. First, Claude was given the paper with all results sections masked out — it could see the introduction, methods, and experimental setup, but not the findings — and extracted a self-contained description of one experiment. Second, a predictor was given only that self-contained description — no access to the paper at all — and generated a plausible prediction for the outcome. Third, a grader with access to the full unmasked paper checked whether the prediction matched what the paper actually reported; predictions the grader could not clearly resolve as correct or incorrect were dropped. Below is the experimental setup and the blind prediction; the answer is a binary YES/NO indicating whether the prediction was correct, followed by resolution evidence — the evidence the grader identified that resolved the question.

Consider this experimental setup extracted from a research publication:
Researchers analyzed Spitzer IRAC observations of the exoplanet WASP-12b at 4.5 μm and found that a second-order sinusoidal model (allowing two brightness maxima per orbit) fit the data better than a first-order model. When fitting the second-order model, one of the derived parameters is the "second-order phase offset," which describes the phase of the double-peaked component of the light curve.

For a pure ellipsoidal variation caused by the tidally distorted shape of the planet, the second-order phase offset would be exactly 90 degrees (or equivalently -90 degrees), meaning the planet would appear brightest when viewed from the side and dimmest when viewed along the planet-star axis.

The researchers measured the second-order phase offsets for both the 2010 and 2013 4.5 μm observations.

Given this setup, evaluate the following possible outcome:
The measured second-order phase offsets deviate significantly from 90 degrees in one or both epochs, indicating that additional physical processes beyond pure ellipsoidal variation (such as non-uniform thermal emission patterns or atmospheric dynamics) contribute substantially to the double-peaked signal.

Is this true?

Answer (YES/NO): NO